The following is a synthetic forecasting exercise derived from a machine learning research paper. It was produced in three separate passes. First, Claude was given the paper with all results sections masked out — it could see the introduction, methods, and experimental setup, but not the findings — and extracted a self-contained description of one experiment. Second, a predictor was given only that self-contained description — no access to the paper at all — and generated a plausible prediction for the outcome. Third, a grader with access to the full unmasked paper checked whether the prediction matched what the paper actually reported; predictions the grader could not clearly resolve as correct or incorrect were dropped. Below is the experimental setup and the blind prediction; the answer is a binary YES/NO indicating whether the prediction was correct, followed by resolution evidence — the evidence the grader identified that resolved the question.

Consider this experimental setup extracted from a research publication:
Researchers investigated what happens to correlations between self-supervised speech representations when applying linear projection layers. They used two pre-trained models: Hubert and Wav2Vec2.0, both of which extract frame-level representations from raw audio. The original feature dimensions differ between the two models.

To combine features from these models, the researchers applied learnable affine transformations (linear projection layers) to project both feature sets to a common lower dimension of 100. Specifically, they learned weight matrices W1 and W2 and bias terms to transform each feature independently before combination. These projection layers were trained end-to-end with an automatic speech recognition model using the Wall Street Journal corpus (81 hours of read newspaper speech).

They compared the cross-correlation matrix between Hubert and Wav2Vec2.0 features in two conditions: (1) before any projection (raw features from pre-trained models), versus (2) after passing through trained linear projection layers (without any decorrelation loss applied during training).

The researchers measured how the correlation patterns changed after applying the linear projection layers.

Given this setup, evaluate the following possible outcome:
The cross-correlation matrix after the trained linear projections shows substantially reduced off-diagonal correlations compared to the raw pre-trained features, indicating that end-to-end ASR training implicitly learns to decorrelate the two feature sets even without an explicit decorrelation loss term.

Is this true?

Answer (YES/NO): NO